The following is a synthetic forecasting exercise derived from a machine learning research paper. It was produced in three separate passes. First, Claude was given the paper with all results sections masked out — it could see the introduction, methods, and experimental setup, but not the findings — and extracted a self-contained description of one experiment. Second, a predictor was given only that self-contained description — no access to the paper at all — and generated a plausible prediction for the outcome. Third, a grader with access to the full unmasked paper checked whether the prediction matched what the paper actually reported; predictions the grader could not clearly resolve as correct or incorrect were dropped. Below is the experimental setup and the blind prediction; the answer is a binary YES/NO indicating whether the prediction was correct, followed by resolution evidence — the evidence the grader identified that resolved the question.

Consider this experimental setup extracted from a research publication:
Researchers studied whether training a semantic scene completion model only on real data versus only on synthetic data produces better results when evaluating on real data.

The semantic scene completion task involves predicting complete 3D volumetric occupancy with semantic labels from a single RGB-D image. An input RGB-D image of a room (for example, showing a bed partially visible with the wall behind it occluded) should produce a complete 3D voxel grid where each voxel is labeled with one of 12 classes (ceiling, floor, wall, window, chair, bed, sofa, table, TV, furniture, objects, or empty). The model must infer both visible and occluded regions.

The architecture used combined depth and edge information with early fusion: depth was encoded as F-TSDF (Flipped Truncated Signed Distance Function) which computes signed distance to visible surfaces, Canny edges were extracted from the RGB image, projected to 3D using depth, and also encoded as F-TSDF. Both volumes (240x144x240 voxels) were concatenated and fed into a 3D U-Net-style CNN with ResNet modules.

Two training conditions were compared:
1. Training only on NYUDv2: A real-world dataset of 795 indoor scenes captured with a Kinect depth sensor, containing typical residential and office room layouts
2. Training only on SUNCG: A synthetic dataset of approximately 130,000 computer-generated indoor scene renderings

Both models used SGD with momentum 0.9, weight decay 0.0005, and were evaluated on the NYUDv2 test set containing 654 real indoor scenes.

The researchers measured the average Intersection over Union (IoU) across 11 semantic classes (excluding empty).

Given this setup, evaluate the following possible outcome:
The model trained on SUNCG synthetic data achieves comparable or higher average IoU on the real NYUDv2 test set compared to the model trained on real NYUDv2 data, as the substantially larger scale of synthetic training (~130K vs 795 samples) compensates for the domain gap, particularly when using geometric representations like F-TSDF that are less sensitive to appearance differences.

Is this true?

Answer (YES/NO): NO